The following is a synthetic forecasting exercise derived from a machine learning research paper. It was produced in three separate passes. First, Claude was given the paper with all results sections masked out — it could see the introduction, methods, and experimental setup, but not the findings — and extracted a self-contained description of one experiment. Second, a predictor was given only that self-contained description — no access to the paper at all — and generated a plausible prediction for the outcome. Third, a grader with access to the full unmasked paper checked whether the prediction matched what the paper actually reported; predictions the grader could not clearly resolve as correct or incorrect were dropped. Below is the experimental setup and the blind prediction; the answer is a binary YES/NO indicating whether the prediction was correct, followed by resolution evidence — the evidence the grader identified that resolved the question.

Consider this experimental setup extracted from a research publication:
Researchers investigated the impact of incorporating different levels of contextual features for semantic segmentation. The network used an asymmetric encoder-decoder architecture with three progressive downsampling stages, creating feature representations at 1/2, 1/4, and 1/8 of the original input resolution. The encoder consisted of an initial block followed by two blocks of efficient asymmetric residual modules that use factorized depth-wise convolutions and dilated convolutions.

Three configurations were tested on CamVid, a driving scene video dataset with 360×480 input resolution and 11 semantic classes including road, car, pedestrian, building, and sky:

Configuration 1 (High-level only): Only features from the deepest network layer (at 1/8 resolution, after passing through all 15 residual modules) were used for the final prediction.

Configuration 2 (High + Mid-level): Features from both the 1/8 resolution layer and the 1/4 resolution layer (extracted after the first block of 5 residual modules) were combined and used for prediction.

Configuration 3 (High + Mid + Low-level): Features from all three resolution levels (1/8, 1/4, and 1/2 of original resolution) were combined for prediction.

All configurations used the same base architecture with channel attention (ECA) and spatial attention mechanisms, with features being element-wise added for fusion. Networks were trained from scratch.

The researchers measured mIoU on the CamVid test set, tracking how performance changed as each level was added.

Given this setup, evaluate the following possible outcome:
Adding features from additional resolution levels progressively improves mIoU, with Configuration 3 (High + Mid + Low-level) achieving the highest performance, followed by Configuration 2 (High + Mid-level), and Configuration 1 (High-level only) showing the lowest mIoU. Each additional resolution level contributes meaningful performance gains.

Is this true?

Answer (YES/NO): YES